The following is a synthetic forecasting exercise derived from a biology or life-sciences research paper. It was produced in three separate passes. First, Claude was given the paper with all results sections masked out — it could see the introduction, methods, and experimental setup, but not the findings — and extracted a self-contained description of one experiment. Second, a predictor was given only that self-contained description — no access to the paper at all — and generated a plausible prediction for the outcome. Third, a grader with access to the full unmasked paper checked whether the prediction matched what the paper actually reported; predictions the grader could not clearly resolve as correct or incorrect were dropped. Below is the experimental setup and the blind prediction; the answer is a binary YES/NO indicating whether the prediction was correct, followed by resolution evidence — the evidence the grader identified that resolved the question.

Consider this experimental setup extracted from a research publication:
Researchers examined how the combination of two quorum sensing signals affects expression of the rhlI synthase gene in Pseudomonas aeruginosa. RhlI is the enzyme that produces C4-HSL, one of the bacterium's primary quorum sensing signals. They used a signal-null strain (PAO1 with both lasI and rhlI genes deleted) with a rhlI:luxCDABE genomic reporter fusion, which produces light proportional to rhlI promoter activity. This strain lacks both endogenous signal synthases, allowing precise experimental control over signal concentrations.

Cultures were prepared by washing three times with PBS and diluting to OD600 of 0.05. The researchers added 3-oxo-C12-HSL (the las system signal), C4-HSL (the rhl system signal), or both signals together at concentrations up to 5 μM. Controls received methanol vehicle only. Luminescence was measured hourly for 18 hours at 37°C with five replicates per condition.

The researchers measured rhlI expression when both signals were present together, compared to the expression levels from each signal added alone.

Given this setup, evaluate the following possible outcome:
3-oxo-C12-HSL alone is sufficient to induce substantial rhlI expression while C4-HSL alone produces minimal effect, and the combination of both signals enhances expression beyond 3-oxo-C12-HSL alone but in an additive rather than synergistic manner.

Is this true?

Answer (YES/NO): NO